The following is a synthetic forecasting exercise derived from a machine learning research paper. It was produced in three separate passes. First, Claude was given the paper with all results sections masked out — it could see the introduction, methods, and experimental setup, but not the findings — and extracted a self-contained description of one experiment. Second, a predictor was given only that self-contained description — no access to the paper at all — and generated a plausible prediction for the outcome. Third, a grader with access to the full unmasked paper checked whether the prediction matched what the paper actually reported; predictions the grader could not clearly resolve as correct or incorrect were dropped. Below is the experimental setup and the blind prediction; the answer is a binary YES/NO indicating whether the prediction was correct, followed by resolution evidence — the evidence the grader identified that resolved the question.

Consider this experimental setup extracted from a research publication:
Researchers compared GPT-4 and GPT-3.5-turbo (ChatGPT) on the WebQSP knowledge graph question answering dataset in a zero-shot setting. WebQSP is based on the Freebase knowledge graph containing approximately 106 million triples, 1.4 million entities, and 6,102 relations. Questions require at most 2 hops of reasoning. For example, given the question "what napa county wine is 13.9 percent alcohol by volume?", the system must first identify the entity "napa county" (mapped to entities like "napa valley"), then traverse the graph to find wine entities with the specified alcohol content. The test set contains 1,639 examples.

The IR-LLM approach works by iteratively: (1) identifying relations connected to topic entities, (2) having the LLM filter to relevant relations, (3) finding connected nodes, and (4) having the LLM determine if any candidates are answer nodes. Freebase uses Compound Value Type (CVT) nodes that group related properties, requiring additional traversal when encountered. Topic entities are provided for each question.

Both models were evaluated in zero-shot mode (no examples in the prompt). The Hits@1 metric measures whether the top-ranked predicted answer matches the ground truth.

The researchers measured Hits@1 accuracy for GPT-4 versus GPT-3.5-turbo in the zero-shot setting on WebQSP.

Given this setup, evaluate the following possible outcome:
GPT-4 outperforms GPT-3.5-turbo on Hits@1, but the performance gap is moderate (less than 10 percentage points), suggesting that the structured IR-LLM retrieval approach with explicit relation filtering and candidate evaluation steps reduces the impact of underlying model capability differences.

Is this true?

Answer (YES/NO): NO